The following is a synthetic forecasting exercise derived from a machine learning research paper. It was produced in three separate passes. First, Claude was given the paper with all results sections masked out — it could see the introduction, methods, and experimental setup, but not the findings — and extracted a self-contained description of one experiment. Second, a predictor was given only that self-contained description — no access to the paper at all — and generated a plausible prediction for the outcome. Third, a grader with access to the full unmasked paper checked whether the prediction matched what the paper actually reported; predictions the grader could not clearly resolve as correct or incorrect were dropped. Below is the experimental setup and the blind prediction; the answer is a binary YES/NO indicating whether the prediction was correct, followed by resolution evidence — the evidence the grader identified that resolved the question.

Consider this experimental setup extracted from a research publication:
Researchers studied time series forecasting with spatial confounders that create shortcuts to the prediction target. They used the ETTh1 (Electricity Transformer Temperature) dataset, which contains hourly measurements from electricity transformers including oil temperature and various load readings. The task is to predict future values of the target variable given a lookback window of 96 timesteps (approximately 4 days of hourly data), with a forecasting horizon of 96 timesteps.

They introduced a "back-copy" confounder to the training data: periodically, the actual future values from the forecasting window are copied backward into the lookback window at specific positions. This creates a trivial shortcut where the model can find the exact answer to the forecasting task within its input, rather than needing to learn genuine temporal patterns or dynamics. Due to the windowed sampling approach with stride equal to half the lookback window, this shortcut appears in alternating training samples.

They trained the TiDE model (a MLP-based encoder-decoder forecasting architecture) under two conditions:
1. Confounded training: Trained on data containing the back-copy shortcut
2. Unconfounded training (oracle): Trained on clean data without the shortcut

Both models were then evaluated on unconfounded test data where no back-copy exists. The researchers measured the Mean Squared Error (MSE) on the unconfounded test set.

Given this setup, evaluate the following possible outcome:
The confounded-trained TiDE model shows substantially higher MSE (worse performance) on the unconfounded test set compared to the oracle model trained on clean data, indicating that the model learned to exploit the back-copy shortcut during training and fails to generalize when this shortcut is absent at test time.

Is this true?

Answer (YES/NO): YES